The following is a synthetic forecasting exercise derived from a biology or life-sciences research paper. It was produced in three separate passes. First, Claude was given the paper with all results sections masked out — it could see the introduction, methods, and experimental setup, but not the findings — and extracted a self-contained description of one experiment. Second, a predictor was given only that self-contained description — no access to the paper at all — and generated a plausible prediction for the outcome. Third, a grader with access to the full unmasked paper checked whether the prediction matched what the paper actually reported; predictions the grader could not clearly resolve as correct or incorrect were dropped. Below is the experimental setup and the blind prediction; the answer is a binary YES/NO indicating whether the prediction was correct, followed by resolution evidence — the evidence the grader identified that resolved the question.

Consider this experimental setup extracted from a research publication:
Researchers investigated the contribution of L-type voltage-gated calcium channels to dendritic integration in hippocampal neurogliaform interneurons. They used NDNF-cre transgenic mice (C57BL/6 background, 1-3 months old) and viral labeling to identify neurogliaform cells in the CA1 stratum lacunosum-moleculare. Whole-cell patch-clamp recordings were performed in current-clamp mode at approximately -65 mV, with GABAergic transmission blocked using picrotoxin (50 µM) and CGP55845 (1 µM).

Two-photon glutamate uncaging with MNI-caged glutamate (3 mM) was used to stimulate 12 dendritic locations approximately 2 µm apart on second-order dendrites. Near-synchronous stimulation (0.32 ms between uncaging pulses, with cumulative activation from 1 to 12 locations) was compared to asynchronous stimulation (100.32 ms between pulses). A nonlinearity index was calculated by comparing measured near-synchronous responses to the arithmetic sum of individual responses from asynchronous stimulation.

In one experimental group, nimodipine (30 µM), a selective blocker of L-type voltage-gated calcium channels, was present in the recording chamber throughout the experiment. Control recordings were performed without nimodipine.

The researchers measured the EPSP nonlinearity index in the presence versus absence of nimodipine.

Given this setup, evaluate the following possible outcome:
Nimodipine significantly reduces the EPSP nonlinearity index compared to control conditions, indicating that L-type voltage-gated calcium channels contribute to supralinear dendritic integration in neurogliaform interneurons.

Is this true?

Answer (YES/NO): NO